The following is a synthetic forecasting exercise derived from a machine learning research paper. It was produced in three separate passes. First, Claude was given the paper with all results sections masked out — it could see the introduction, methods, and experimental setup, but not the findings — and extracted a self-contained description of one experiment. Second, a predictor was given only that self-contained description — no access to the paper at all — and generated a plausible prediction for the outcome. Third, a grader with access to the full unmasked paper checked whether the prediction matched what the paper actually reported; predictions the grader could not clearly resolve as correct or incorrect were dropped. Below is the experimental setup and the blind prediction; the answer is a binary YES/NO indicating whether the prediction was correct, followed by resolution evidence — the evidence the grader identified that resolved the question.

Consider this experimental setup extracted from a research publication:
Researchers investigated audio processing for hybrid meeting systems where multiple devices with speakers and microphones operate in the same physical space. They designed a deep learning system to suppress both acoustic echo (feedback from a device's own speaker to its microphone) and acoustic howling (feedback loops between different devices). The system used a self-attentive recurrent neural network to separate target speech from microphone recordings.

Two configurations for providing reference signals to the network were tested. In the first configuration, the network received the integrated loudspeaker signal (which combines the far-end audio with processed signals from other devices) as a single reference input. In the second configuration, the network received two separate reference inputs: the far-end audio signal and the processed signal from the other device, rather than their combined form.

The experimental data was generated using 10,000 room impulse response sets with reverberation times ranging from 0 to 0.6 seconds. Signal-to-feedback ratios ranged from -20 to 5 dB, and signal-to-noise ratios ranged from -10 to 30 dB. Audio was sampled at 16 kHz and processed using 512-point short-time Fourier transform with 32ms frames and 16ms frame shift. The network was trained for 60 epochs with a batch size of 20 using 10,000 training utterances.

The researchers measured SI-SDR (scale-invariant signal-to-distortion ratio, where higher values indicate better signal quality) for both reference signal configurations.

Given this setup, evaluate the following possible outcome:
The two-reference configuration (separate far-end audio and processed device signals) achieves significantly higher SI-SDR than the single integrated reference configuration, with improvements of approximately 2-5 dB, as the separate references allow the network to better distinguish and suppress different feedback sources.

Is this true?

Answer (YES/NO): NO